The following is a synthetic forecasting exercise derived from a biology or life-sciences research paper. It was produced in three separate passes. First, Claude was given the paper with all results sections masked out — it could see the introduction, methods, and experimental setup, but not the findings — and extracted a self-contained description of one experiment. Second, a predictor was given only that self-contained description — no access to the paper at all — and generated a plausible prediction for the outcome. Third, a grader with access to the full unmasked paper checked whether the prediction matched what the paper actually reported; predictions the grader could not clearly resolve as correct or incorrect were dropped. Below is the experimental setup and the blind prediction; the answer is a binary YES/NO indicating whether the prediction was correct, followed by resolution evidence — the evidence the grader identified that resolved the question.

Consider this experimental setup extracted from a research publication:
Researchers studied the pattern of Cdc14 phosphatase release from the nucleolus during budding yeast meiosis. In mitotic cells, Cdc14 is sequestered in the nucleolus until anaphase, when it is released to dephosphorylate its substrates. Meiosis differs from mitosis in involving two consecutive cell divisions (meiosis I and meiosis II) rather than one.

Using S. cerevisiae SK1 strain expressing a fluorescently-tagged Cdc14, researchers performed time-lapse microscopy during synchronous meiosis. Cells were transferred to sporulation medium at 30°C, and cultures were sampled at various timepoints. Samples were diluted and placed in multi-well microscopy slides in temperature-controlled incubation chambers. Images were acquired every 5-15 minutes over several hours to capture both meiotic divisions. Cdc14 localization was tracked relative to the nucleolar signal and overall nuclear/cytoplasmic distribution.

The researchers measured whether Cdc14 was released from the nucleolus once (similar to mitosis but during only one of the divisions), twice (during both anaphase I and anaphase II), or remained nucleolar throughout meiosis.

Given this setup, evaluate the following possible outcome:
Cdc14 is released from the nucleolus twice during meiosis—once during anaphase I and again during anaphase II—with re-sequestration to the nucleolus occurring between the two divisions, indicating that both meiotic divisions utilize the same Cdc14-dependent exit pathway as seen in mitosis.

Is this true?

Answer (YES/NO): NO